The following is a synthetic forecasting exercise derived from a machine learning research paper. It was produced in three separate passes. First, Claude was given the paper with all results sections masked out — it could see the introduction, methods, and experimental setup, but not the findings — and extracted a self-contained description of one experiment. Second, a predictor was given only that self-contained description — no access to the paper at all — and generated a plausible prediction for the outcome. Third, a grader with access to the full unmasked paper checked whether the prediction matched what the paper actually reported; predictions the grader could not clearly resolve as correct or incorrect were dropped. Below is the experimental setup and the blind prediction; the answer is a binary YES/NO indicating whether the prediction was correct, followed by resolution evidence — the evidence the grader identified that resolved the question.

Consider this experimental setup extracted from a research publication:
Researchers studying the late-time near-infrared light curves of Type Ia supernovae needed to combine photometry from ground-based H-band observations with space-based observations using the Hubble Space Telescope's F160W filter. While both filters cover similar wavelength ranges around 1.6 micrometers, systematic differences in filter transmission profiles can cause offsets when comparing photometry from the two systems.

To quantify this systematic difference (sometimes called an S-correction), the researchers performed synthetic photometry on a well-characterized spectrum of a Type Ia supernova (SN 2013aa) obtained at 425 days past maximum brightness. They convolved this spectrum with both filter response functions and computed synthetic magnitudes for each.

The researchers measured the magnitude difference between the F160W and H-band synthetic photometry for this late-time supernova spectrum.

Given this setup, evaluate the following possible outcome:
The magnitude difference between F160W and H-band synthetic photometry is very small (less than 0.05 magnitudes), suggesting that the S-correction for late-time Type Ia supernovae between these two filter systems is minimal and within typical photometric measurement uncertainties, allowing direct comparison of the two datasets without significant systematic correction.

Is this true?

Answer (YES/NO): NO